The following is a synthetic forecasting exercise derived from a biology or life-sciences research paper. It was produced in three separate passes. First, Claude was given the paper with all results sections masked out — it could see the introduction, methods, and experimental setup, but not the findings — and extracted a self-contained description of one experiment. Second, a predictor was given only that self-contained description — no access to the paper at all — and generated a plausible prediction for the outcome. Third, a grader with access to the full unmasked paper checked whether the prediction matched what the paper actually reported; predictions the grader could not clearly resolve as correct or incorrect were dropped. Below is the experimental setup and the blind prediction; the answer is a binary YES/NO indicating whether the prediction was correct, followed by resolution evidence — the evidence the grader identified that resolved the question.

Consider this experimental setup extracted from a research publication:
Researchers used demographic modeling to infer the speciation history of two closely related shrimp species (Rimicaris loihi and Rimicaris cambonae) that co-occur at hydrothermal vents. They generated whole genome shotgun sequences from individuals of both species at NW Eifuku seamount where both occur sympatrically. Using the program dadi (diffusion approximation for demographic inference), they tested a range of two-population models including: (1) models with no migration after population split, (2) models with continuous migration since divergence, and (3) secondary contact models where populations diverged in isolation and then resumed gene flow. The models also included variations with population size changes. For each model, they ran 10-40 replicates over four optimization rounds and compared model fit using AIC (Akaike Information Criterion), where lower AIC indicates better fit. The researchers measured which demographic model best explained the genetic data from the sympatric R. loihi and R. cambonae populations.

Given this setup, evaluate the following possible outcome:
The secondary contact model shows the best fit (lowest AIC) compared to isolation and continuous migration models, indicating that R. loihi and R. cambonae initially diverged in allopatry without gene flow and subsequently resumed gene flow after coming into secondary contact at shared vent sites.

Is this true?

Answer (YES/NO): NO